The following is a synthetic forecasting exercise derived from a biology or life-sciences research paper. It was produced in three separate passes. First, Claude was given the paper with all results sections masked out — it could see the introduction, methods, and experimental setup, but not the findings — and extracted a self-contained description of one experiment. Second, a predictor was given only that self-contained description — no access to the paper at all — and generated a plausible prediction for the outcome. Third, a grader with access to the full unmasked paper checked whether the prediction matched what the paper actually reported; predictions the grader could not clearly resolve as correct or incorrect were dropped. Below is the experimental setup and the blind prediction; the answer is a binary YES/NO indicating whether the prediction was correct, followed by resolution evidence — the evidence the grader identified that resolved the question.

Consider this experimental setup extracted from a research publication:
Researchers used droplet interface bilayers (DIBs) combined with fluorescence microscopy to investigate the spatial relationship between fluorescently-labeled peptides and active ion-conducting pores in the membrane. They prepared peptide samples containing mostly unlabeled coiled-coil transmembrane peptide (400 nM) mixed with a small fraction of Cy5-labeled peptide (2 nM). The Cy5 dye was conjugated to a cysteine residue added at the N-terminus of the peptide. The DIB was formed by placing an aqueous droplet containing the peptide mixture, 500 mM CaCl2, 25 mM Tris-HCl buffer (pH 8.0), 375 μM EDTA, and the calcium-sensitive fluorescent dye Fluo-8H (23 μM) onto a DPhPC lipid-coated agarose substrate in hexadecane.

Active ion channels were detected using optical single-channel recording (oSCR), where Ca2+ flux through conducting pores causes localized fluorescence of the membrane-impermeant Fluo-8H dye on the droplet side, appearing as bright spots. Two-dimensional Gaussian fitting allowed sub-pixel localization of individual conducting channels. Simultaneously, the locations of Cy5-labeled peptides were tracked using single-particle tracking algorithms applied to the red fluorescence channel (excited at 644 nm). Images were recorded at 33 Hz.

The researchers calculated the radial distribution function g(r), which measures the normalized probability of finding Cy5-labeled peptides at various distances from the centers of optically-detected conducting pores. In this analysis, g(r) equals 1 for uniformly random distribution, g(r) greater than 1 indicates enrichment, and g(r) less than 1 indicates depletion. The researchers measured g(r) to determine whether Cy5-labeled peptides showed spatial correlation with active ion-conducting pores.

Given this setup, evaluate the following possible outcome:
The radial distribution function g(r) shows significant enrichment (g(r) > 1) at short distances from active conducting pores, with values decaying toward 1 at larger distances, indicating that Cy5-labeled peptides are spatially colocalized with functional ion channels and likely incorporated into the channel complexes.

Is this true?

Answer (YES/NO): YES